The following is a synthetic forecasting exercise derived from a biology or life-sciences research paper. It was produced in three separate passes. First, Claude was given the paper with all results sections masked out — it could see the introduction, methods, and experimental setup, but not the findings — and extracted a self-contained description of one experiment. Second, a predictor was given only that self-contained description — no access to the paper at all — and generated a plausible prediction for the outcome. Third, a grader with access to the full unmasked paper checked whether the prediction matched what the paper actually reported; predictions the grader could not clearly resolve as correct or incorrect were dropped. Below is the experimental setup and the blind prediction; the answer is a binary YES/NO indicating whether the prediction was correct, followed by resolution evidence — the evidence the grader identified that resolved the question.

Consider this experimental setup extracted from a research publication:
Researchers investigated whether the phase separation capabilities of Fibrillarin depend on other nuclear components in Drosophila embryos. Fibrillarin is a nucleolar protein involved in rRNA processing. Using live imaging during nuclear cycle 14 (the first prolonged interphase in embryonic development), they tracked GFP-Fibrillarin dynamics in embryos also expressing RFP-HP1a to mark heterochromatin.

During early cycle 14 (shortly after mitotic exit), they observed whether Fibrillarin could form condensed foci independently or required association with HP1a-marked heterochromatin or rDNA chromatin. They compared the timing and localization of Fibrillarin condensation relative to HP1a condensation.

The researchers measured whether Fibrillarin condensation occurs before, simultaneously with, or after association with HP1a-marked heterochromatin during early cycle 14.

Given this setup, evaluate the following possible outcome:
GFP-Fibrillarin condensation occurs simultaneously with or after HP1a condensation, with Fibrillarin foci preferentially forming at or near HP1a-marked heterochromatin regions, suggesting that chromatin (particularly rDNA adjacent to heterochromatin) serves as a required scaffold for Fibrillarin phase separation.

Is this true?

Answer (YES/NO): NO